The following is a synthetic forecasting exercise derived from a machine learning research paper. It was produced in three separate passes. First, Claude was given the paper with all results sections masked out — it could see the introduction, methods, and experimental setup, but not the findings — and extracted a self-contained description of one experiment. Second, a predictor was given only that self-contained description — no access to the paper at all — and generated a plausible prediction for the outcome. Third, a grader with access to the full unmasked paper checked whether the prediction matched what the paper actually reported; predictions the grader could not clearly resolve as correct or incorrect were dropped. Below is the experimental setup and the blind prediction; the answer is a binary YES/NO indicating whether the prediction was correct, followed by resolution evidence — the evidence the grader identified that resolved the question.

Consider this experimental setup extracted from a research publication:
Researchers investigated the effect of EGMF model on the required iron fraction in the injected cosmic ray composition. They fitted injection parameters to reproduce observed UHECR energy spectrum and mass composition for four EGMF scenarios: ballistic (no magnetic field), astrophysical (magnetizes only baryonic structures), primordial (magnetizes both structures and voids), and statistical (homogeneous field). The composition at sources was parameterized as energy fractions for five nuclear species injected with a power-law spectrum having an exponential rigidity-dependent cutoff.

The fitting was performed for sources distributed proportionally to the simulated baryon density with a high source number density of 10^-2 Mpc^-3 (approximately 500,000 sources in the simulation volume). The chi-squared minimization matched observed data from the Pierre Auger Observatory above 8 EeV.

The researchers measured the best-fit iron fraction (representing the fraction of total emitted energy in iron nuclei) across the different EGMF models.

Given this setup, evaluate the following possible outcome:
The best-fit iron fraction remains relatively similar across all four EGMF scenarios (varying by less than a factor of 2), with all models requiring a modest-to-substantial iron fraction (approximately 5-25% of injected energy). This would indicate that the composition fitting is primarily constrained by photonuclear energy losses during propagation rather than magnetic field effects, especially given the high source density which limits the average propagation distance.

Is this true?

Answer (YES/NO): NO